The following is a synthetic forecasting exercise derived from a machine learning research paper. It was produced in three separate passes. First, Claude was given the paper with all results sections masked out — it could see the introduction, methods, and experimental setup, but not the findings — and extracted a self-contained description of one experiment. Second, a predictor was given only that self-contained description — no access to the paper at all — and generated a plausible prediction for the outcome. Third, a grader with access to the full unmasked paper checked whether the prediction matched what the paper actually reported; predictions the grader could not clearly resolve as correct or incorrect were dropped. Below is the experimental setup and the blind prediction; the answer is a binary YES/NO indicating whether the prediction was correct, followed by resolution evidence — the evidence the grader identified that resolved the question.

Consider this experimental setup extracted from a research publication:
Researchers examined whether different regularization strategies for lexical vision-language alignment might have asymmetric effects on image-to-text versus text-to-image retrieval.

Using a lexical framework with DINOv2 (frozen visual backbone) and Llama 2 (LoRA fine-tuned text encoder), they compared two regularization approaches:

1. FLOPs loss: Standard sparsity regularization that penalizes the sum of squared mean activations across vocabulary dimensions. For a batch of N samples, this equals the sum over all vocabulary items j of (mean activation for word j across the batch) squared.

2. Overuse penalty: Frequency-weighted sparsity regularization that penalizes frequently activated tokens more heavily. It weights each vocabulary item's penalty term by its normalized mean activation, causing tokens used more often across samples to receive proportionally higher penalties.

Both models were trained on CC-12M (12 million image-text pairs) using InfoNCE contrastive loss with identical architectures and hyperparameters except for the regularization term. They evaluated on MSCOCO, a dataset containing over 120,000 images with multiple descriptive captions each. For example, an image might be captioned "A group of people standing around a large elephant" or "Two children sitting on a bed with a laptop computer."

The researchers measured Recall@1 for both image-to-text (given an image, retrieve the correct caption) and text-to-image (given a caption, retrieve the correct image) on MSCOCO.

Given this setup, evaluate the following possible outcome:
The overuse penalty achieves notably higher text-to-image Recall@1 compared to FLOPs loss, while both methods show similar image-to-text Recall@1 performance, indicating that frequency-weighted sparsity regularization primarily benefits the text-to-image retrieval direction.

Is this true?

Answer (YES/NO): NO